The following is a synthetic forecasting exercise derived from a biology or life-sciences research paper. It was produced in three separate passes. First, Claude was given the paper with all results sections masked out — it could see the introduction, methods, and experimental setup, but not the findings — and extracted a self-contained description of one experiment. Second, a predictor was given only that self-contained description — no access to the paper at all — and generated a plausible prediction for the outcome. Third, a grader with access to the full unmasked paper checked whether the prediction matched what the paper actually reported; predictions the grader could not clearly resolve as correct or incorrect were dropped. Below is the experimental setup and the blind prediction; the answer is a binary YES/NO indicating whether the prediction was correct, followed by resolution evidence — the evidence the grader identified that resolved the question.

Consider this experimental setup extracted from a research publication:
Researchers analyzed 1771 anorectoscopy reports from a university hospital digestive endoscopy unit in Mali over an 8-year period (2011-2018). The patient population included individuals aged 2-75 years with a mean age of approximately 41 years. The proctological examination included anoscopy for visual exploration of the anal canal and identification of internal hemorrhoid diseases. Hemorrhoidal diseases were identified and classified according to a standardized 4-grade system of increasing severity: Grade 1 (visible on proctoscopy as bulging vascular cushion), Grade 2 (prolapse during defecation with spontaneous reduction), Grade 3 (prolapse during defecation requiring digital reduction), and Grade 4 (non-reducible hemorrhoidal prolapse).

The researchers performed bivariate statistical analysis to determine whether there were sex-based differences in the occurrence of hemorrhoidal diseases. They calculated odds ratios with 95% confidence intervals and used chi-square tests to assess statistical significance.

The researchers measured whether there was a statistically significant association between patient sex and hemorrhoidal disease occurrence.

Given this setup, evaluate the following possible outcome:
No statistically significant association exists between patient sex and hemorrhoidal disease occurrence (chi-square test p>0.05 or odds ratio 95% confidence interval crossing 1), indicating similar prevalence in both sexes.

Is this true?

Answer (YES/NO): NO